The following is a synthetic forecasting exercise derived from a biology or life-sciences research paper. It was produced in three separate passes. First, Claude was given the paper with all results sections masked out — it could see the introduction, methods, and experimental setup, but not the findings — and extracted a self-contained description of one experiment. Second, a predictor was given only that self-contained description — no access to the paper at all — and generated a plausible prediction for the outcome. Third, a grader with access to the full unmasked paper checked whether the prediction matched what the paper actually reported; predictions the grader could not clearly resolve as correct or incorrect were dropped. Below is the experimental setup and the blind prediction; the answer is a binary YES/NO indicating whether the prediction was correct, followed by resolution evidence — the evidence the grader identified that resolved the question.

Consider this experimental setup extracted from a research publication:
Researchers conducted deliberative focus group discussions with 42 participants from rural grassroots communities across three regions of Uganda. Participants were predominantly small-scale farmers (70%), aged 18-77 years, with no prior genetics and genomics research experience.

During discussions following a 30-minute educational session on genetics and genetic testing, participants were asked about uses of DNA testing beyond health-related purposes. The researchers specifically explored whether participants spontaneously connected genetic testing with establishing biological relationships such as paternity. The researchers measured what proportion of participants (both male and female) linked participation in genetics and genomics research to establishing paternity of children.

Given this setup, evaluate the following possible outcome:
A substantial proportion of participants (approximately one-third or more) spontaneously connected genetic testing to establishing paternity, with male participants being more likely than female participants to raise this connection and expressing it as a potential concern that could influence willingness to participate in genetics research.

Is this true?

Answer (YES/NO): NO